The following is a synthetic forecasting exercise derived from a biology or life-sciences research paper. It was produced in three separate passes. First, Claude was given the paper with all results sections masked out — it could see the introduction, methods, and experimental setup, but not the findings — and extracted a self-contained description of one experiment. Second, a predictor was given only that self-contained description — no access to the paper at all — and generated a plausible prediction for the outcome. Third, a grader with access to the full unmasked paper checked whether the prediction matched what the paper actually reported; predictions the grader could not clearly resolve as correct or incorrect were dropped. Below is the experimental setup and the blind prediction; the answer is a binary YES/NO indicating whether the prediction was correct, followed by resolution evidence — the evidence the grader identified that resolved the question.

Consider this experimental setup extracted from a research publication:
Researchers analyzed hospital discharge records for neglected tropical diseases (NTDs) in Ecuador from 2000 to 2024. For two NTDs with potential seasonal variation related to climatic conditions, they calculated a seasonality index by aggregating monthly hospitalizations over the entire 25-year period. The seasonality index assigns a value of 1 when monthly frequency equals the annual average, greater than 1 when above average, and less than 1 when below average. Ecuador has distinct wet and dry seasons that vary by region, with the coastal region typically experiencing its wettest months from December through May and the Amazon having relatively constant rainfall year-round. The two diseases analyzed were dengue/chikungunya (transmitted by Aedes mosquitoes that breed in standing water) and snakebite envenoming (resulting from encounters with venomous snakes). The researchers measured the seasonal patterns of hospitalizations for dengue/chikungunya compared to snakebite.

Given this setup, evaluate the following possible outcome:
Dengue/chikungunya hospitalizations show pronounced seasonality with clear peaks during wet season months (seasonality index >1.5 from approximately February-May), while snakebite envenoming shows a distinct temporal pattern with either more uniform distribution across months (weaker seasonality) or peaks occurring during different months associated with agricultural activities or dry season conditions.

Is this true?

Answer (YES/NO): NO